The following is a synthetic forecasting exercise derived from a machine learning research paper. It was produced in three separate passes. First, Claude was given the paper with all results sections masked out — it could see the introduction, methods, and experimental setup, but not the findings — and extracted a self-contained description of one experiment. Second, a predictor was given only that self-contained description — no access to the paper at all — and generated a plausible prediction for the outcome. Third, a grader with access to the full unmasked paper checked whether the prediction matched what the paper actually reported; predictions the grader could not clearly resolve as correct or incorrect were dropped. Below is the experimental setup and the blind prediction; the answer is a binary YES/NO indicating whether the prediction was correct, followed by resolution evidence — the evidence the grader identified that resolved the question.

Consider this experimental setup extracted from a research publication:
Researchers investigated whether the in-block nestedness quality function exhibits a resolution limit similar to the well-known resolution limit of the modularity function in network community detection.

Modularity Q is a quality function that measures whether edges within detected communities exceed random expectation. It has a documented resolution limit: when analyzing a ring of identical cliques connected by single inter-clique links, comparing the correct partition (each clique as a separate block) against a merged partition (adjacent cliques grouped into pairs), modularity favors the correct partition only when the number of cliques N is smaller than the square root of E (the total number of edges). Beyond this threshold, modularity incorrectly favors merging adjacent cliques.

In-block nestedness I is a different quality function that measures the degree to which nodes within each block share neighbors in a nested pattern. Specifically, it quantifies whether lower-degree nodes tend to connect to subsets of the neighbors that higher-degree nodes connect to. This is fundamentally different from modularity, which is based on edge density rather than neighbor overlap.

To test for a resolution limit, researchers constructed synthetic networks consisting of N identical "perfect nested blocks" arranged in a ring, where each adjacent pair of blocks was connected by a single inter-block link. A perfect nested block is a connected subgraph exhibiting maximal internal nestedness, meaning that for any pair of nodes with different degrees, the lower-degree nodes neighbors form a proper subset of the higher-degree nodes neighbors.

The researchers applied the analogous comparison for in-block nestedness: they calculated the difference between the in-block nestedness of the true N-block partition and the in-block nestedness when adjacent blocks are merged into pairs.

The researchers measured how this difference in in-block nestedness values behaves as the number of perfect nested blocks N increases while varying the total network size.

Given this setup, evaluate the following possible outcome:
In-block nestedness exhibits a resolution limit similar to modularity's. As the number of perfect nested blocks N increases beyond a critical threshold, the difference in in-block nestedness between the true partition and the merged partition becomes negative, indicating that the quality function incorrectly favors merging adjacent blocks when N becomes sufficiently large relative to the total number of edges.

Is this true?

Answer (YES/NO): NO